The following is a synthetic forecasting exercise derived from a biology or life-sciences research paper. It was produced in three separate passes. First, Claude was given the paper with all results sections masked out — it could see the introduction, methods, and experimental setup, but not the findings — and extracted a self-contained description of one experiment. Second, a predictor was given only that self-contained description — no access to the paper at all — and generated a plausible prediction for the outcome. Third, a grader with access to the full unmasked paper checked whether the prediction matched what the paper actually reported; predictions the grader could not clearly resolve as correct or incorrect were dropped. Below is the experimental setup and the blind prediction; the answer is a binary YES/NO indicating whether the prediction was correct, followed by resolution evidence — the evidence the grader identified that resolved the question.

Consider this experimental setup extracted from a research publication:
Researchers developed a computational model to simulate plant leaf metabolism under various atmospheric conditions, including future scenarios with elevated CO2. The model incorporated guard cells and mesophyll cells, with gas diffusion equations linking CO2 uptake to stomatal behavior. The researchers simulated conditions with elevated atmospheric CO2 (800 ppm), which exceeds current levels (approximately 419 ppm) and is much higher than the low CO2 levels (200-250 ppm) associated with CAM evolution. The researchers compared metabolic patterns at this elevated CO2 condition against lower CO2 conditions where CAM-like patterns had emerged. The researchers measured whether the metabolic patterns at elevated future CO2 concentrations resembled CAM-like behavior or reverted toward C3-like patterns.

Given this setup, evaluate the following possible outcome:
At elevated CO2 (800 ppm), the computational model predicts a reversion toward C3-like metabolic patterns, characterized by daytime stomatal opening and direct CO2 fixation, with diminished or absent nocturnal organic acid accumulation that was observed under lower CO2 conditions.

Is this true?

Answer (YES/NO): YES